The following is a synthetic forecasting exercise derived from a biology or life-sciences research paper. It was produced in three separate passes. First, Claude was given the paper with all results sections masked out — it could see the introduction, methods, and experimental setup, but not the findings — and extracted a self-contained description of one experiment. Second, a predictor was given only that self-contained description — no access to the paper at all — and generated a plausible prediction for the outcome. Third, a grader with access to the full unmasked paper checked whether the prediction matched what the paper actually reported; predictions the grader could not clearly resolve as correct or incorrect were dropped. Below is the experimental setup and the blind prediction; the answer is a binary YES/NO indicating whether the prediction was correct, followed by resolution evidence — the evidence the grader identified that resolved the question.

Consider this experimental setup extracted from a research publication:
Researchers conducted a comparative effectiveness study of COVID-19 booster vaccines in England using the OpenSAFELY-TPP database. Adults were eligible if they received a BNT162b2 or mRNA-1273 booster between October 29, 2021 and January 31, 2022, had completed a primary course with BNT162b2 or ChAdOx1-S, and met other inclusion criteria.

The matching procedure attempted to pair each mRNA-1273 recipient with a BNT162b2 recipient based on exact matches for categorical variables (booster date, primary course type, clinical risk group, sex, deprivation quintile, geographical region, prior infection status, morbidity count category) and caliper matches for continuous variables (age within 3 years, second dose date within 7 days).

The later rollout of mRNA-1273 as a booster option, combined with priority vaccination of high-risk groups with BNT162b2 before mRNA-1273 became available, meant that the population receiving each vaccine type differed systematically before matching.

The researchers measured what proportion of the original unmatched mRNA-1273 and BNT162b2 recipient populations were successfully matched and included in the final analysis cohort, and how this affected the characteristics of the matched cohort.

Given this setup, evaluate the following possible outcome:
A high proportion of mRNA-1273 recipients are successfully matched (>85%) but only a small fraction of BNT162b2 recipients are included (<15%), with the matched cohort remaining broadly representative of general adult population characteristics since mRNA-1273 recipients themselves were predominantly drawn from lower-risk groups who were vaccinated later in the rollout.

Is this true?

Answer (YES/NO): NO